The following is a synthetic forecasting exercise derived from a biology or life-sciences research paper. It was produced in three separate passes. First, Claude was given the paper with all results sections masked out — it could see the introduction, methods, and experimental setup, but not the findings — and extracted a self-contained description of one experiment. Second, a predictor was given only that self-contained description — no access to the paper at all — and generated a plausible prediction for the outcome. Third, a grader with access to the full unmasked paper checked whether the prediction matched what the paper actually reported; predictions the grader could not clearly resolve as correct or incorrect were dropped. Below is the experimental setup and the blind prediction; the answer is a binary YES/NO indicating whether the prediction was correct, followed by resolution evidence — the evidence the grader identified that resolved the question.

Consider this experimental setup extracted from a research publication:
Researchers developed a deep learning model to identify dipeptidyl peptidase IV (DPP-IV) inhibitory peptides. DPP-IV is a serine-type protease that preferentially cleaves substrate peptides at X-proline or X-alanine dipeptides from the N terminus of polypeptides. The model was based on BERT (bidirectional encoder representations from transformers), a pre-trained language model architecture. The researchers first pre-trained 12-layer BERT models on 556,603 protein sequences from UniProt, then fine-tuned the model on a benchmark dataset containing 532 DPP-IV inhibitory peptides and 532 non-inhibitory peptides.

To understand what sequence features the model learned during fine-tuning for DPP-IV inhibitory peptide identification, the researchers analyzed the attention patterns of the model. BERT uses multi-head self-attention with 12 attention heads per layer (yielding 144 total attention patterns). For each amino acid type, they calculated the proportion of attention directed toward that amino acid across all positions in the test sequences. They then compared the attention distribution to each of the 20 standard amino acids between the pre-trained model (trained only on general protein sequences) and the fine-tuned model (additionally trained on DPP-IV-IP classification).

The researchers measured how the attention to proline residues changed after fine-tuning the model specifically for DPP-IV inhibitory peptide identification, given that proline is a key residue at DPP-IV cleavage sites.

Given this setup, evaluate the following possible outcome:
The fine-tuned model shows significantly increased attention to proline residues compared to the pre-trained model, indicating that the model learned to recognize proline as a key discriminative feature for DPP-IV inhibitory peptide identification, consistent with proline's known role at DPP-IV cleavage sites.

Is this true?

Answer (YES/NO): YES